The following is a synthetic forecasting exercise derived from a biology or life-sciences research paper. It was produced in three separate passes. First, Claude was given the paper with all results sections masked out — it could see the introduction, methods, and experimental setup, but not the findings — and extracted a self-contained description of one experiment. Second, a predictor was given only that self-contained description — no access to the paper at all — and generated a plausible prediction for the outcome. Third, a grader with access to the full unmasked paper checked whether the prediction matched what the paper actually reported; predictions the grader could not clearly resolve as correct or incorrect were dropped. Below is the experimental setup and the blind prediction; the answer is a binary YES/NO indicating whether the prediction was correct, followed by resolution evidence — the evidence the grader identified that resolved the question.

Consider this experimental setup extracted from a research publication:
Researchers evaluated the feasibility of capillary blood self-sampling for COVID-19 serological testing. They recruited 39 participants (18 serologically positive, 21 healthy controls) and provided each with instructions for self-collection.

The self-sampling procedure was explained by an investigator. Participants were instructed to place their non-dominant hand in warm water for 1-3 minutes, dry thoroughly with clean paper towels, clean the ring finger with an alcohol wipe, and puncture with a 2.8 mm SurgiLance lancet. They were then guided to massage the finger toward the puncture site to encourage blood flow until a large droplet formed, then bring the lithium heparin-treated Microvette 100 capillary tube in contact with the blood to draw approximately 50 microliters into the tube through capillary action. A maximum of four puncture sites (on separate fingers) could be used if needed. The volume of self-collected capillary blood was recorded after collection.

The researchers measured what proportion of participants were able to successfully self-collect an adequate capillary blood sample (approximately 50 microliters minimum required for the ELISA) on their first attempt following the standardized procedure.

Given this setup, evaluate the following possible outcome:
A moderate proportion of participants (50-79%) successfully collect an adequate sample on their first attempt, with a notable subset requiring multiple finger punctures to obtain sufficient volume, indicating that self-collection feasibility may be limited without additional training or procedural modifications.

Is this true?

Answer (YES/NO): NO